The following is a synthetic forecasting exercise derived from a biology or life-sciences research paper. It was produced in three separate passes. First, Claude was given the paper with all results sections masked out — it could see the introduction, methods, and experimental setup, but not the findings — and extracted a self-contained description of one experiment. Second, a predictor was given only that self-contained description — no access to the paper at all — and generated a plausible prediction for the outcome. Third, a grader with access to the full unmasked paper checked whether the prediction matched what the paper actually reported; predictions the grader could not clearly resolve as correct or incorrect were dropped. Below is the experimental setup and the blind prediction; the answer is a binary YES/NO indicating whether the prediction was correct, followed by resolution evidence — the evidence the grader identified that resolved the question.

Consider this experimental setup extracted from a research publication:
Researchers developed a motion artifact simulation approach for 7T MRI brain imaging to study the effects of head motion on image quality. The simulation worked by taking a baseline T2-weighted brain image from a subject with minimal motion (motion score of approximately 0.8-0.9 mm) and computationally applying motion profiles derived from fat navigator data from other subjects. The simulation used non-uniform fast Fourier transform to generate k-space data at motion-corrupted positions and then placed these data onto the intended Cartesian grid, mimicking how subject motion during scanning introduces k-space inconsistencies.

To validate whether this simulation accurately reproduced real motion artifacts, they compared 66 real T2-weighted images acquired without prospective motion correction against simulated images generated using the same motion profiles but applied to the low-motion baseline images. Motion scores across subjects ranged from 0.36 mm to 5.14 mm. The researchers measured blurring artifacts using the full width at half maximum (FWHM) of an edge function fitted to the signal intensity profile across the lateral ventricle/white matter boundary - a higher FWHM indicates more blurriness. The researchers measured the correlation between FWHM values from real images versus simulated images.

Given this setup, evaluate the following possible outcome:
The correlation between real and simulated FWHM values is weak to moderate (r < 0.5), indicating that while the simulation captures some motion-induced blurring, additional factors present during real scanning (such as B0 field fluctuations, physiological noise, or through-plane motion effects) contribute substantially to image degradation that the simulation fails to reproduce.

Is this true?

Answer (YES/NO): NO